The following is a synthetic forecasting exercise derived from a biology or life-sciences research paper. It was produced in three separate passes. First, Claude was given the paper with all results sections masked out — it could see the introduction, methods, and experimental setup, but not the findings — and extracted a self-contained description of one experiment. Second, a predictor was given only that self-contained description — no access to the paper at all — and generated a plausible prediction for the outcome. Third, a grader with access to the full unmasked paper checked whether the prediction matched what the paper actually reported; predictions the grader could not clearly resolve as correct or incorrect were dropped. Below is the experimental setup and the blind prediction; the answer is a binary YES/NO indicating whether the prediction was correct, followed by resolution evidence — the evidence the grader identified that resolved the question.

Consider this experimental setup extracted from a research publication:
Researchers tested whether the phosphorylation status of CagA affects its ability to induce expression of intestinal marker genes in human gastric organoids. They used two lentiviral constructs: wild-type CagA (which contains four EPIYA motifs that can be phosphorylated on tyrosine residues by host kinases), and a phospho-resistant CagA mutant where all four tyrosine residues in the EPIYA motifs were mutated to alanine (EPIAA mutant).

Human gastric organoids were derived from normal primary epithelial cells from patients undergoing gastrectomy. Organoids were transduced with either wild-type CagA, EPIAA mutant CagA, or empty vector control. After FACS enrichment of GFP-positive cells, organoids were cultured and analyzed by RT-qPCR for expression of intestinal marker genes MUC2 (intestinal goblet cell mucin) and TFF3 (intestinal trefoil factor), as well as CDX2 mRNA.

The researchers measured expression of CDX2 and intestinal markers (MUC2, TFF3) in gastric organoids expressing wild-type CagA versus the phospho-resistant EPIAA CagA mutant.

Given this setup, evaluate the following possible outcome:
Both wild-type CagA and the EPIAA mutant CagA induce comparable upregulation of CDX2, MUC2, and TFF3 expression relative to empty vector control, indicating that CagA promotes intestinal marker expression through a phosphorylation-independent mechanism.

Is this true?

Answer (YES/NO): NO